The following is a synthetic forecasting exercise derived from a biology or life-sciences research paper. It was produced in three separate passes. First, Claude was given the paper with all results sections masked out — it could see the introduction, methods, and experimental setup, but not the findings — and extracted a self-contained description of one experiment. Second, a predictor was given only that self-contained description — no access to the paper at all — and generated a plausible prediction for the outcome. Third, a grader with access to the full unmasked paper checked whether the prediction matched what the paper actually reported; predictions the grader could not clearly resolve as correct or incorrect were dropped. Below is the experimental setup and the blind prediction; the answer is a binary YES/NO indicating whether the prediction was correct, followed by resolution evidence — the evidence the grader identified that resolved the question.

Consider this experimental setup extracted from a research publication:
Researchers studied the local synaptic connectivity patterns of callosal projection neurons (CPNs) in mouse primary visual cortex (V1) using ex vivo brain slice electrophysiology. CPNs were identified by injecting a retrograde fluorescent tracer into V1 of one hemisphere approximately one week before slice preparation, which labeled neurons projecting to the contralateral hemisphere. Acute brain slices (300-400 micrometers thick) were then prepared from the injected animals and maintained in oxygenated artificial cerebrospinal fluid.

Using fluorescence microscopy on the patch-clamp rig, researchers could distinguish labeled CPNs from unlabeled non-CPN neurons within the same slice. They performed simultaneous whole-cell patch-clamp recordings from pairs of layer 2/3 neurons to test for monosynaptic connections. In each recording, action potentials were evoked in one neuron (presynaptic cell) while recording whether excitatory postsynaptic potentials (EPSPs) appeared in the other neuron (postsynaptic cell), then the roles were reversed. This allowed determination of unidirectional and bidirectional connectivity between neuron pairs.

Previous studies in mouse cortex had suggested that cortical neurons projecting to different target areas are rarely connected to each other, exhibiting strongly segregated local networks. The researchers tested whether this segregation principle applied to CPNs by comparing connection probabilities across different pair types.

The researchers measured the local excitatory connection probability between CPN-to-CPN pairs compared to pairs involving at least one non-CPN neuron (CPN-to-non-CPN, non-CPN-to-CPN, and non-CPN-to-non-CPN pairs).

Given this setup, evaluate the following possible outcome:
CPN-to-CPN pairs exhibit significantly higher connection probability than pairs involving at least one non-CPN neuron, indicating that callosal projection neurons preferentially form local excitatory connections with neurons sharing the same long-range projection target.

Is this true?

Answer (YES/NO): NO